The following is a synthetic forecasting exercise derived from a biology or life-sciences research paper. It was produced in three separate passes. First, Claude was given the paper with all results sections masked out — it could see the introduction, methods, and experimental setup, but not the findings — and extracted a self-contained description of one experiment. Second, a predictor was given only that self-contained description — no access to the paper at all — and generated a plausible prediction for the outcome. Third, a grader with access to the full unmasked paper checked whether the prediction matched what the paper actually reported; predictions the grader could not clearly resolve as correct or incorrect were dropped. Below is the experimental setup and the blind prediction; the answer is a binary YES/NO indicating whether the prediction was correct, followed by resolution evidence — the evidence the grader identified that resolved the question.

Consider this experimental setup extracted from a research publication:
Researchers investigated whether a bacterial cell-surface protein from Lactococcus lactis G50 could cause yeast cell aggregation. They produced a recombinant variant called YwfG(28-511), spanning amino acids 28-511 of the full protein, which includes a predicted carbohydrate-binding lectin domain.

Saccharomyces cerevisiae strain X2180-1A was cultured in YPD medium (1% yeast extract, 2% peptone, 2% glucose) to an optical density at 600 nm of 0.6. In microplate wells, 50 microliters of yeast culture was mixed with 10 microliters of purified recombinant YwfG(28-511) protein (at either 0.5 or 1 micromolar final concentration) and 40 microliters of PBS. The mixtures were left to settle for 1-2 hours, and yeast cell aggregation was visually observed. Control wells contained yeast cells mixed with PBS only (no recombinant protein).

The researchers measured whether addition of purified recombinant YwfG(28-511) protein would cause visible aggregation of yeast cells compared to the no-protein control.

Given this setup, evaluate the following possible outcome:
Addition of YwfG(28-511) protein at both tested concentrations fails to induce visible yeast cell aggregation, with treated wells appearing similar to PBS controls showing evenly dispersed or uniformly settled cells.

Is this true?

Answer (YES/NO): NO